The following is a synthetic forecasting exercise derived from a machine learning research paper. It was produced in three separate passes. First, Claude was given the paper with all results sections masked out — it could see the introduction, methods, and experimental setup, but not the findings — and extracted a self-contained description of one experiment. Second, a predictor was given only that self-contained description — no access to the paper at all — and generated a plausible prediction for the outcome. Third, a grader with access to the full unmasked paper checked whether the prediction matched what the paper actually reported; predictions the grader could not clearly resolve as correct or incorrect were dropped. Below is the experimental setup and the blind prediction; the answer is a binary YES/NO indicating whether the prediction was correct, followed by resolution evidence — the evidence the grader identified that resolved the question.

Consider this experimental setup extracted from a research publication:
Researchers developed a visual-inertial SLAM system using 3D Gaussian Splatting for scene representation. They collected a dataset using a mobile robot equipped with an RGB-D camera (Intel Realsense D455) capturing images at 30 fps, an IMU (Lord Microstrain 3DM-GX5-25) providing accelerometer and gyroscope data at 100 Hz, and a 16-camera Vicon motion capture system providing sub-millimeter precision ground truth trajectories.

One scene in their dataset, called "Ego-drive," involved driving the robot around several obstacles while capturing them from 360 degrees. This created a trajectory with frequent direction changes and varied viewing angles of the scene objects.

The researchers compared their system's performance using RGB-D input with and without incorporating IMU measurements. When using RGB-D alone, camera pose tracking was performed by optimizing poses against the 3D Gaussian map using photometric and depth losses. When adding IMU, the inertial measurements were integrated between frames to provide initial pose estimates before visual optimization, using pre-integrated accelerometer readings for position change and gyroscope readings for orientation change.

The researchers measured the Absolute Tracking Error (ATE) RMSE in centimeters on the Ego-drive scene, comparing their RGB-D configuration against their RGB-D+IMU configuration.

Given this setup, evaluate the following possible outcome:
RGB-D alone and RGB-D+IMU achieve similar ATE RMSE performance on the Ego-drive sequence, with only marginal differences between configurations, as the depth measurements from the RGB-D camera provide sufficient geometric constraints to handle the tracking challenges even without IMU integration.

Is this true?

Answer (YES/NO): YES